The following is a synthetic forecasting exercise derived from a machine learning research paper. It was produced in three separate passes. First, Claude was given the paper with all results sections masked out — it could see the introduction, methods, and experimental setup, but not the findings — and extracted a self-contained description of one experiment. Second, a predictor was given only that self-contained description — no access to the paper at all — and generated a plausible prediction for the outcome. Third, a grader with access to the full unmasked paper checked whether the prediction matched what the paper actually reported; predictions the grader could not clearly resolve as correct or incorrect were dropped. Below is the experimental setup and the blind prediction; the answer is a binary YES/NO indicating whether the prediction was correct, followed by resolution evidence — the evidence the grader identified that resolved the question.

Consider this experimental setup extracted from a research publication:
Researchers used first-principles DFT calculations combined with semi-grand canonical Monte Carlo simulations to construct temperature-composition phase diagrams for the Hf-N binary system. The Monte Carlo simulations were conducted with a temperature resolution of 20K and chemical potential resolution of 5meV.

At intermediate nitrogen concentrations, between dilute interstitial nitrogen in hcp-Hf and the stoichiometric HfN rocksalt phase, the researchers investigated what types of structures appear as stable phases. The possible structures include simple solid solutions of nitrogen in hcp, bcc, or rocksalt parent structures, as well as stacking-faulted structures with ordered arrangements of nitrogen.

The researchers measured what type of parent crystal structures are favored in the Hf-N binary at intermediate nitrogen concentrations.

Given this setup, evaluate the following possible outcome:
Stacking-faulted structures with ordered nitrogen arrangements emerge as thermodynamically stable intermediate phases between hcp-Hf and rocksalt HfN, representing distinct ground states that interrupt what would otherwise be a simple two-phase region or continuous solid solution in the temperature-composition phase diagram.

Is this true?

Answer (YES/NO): YES